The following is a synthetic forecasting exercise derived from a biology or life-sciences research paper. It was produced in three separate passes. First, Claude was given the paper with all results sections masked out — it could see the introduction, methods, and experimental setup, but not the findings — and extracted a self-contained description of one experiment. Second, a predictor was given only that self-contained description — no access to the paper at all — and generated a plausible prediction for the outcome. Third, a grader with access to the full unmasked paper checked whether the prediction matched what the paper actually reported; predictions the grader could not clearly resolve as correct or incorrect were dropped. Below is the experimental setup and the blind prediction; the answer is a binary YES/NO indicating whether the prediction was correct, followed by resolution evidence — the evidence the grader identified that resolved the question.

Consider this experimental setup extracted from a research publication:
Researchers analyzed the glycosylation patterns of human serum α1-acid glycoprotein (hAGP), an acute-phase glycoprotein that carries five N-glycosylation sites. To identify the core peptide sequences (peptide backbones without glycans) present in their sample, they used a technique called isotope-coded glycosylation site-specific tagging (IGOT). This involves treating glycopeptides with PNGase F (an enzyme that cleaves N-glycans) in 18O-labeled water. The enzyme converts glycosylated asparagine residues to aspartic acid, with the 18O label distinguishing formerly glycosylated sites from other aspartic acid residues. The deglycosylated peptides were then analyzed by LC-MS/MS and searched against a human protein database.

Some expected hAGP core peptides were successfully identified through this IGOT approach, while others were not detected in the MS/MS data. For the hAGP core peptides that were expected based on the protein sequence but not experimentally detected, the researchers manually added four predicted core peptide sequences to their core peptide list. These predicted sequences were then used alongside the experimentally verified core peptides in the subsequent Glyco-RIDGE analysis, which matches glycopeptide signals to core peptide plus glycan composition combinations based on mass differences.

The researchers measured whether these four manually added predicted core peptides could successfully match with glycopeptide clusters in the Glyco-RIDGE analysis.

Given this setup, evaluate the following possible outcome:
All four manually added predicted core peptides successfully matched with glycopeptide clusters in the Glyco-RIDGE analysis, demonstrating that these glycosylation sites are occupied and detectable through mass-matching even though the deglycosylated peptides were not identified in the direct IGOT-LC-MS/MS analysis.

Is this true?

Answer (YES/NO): NO